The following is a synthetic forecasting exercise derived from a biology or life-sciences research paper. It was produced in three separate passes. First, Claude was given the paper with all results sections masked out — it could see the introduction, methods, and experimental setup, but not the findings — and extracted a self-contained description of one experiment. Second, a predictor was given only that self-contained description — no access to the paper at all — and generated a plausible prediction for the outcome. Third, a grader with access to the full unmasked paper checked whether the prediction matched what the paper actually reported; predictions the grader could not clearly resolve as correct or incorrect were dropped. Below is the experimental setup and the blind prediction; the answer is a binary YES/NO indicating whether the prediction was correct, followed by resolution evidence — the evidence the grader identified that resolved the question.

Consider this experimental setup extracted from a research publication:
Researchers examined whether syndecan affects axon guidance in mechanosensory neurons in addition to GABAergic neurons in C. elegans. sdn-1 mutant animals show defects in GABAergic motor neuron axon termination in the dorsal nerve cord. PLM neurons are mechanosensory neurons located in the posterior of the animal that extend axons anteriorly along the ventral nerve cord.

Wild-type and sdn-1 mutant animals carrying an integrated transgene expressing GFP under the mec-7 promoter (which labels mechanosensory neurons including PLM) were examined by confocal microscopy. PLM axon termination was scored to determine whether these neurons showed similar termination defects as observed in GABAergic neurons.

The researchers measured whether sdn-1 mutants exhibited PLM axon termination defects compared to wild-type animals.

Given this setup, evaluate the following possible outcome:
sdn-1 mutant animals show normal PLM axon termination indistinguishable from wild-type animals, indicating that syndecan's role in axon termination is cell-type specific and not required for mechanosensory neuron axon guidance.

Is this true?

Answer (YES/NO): NO